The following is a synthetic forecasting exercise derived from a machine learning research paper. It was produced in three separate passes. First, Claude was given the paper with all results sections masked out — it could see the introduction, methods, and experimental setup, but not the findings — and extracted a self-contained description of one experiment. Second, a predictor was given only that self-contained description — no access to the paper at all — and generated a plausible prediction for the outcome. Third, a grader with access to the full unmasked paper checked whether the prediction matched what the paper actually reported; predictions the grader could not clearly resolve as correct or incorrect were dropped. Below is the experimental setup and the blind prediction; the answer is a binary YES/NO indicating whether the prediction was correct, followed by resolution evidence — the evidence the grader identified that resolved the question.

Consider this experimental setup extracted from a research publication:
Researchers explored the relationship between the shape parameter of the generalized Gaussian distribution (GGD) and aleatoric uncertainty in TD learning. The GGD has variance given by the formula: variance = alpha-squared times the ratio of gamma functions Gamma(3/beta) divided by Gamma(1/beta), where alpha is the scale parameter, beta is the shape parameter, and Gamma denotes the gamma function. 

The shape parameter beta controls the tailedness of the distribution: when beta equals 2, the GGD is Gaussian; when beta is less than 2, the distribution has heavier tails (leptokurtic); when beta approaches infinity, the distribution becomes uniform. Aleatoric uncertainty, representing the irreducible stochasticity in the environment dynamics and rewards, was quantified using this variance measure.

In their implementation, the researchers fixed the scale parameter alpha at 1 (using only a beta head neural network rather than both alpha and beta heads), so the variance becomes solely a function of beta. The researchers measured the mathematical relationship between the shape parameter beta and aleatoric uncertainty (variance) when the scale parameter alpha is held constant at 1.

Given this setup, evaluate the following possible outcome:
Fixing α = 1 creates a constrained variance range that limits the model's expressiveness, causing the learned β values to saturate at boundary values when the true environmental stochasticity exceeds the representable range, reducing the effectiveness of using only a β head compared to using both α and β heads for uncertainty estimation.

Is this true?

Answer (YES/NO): NO